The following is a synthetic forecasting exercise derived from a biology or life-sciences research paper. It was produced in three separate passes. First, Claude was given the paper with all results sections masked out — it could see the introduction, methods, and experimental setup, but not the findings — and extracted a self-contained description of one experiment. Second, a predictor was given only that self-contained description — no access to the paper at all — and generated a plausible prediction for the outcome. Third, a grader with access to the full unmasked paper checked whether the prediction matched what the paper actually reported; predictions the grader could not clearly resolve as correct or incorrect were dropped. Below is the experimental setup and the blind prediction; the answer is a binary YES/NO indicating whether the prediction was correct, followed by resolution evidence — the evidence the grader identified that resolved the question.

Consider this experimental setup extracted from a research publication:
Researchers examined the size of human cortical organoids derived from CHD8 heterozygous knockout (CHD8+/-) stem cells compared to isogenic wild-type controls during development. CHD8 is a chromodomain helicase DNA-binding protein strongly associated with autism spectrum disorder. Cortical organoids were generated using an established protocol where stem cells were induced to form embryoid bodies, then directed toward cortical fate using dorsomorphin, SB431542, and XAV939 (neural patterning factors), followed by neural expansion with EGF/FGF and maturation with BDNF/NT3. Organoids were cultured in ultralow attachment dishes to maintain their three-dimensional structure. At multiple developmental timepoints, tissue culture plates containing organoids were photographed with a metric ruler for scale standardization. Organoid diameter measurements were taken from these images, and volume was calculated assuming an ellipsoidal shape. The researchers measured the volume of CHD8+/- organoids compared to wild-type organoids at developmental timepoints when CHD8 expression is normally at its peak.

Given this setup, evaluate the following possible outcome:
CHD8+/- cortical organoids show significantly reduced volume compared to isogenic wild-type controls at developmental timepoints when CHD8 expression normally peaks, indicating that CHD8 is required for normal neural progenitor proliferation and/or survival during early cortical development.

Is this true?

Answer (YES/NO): NO